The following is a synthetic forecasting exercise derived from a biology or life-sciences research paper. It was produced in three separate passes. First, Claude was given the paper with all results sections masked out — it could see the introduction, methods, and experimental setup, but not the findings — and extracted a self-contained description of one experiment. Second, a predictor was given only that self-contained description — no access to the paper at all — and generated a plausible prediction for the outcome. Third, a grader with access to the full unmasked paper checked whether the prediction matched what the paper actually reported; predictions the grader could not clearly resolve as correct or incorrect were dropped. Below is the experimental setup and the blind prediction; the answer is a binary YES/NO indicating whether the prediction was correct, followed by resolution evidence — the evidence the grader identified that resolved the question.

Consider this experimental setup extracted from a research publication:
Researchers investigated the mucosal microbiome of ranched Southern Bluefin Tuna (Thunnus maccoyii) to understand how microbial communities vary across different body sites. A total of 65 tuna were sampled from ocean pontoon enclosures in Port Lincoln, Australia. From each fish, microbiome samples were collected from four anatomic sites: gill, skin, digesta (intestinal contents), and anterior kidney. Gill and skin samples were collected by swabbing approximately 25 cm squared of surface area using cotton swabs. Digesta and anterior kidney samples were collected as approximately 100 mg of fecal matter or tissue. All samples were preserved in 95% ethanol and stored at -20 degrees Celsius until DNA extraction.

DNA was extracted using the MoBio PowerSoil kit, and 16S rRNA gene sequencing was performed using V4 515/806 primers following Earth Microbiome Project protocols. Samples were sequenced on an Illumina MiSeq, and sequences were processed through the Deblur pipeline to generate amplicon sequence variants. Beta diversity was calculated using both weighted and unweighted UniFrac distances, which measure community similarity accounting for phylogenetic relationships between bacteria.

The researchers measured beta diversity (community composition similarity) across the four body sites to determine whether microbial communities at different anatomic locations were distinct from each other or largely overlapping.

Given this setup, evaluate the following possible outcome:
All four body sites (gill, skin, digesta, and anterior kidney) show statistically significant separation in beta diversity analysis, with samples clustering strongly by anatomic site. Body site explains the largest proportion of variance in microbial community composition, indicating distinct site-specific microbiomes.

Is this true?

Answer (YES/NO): NO